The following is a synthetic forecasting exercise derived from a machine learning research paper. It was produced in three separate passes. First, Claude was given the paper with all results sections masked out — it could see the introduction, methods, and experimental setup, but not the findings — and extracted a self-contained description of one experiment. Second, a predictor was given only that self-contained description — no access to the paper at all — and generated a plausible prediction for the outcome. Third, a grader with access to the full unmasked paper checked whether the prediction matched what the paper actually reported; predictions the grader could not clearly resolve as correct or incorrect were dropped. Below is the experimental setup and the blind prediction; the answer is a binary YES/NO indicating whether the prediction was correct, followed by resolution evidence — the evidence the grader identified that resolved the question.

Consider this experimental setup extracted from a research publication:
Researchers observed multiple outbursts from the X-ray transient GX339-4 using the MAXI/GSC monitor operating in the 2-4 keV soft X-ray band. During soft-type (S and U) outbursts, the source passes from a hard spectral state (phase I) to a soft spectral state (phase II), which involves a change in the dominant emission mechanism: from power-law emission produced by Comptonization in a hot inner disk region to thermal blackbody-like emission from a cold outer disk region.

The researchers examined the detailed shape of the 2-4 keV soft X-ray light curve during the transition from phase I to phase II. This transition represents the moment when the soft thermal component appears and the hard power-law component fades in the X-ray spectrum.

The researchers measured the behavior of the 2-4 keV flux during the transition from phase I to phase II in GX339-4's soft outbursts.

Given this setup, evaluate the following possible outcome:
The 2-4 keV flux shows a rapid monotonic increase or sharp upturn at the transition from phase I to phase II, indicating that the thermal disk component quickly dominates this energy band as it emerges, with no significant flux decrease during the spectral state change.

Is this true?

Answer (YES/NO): NO